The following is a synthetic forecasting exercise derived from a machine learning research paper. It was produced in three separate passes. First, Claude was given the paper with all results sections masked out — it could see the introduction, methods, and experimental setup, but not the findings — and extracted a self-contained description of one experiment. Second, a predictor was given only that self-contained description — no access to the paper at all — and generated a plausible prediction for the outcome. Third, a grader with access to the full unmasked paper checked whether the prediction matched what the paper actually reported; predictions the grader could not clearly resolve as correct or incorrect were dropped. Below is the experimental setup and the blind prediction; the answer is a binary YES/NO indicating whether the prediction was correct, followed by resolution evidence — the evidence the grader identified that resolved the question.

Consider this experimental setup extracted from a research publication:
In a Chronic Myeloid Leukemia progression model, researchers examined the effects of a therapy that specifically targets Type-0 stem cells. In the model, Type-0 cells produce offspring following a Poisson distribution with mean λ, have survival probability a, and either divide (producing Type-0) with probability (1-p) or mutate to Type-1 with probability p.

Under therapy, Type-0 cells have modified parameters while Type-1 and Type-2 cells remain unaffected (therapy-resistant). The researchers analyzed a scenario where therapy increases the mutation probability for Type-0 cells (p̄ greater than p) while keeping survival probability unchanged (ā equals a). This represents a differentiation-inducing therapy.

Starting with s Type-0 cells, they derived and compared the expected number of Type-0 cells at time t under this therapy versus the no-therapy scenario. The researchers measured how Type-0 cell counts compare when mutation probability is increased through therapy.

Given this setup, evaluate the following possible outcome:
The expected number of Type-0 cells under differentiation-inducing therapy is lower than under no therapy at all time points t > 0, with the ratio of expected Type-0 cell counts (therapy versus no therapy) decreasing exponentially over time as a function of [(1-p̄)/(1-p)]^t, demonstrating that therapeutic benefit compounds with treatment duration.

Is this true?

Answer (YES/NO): YES